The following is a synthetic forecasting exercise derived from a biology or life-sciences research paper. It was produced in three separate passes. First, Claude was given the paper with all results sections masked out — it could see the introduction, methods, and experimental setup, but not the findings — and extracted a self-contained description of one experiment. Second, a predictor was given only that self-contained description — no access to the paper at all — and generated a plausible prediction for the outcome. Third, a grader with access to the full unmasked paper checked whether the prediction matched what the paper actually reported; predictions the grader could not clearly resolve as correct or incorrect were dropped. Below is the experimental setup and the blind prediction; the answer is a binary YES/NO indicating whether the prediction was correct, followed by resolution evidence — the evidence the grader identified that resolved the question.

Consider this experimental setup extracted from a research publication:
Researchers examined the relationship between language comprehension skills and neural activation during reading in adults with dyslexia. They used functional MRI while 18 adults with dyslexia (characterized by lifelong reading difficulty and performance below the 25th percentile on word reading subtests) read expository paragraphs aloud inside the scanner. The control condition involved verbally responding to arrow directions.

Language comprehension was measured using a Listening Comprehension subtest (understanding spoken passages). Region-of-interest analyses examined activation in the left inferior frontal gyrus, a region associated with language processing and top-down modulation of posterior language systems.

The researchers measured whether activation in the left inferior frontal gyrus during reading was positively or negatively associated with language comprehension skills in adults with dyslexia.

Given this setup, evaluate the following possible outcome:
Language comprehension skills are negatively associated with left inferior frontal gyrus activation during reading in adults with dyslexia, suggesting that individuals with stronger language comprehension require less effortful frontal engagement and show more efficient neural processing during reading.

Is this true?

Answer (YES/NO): YES